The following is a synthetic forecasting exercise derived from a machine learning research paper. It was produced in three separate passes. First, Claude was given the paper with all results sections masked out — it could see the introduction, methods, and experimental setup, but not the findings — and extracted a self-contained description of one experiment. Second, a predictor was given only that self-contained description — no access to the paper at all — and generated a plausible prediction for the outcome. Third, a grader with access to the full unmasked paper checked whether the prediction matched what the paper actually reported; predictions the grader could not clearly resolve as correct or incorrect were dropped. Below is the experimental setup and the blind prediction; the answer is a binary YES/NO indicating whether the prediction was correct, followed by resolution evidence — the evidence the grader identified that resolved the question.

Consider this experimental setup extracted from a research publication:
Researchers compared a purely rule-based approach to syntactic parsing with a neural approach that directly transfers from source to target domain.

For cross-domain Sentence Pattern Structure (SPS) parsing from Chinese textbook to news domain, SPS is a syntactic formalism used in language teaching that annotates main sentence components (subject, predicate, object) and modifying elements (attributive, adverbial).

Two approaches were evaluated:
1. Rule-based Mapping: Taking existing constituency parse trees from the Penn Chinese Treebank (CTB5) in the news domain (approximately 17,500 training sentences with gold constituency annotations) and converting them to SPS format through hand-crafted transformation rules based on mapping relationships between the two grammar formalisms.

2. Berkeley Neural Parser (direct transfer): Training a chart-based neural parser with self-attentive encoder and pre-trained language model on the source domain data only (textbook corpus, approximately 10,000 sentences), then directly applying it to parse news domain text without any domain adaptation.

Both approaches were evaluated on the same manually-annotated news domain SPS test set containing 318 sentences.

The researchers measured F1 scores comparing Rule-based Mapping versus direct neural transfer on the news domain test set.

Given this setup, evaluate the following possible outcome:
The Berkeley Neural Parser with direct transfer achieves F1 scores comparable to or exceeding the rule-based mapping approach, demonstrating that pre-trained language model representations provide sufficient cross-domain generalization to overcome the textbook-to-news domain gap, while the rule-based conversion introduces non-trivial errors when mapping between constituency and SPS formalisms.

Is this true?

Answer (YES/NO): YES